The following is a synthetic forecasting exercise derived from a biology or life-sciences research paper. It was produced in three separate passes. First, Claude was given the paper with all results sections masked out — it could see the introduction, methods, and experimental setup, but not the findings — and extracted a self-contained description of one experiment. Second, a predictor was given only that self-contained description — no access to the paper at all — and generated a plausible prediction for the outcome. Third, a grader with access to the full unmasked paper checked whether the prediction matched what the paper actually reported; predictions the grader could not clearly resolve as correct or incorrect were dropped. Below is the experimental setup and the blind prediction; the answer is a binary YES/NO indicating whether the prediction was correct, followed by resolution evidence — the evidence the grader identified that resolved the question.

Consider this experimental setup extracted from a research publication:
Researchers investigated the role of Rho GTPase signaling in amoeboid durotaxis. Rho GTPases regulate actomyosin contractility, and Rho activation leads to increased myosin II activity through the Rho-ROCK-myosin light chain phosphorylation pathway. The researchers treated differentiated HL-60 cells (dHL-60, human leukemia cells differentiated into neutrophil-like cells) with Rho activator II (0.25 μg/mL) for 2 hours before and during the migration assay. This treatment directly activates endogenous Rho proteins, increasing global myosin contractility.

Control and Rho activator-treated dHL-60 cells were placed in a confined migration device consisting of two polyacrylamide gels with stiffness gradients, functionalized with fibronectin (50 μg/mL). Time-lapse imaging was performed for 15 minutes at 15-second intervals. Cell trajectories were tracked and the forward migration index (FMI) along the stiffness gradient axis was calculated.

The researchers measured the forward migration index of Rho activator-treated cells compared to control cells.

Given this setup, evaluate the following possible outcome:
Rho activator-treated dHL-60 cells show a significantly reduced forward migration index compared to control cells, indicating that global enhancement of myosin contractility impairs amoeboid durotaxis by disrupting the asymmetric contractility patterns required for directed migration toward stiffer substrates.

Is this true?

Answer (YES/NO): NO